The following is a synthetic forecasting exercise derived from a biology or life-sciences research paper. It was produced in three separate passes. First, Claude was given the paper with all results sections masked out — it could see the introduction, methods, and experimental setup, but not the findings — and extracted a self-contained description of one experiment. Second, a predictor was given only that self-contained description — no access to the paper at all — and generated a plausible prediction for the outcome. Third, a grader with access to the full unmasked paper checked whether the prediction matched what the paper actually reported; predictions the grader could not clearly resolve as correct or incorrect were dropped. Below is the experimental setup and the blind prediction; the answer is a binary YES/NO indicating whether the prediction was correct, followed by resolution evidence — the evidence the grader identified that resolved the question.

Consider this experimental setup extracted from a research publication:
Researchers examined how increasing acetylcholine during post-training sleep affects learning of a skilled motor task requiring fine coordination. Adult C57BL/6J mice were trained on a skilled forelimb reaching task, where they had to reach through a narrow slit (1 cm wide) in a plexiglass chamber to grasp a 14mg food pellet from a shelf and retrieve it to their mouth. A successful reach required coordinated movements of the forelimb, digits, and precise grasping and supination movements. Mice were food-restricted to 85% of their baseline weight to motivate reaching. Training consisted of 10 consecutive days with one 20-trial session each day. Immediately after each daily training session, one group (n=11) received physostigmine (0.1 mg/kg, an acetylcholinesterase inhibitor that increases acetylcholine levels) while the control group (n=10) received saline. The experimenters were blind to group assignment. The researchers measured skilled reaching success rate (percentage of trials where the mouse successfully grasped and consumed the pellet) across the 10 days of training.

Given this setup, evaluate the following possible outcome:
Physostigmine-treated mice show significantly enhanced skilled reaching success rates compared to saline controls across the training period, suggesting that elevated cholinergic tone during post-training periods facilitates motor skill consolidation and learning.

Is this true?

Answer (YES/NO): NO